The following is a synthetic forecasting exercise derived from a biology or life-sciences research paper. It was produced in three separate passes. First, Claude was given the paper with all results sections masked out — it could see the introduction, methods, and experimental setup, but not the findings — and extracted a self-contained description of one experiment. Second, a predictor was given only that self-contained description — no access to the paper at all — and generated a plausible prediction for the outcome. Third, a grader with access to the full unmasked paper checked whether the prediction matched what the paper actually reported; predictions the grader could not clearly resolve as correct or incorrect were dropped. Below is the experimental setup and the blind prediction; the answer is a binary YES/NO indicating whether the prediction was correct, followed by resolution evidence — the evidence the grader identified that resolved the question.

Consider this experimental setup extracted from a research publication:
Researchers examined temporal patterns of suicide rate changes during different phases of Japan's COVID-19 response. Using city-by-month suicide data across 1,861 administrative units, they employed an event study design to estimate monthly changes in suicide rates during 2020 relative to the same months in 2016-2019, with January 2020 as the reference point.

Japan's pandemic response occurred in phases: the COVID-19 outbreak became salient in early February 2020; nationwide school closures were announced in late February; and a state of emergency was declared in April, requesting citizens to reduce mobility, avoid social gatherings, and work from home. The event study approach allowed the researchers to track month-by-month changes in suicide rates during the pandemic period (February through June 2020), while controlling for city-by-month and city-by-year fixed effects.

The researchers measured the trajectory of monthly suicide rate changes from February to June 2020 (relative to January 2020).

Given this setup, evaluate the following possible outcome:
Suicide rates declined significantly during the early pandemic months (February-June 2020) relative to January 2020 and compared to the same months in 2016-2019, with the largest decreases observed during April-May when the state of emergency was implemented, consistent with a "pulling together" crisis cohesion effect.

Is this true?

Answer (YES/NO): YES